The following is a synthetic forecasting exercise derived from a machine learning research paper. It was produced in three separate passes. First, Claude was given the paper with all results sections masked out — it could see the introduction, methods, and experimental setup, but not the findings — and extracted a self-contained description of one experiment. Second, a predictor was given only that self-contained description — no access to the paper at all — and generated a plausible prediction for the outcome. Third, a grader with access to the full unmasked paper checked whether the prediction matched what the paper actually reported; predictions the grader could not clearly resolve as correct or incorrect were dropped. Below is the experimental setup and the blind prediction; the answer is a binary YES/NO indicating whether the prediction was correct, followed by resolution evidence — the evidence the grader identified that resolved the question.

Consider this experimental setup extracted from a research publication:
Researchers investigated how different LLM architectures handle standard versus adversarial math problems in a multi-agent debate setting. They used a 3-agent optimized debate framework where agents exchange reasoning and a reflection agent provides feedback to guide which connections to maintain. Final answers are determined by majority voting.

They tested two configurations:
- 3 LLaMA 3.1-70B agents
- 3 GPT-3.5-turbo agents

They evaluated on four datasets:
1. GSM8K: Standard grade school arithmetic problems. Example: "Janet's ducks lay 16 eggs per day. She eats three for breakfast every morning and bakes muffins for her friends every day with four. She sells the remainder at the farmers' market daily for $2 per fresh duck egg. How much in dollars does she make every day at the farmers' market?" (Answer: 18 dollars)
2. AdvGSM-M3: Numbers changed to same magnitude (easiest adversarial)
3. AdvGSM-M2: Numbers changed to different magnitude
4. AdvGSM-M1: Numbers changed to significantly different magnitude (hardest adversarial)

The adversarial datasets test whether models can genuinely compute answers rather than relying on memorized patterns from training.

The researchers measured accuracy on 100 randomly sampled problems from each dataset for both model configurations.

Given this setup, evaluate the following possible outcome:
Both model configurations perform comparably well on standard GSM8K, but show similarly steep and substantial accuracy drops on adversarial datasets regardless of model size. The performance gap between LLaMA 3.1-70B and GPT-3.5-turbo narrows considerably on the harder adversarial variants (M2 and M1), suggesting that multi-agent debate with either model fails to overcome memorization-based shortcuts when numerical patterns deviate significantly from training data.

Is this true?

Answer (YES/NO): NO